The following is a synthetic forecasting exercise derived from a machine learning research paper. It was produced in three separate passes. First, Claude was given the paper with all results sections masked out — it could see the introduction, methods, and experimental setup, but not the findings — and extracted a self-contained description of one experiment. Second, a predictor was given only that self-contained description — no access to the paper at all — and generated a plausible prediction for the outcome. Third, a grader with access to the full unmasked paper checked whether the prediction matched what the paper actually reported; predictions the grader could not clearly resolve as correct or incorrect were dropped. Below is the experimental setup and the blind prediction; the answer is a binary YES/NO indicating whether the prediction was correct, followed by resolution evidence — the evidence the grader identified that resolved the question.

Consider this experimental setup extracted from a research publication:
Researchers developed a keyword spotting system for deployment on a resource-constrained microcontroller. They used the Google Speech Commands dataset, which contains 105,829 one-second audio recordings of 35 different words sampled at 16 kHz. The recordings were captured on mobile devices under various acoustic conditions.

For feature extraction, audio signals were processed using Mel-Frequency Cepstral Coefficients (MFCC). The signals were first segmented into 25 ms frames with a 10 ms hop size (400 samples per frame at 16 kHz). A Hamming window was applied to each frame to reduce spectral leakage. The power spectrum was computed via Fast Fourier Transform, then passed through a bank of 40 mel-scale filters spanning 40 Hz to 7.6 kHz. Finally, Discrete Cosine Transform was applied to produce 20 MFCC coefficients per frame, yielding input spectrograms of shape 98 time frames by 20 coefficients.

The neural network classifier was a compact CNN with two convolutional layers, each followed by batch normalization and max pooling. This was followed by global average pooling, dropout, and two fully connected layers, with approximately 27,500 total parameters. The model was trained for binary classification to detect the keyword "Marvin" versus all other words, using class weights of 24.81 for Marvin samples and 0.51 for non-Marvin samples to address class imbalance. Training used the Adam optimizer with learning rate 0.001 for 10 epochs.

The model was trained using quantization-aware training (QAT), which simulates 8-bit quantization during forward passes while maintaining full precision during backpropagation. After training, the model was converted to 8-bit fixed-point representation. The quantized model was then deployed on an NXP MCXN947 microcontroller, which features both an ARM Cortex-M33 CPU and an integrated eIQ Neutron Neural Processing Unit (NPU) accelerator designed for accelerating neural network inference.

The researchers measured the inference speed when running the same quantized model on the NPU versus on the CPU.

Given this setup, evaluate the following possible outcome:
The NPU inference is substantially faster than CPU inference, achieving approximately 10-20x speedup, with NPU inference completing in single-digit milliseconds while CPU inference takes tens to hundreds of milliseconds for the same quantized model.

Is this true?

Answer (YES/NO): NO